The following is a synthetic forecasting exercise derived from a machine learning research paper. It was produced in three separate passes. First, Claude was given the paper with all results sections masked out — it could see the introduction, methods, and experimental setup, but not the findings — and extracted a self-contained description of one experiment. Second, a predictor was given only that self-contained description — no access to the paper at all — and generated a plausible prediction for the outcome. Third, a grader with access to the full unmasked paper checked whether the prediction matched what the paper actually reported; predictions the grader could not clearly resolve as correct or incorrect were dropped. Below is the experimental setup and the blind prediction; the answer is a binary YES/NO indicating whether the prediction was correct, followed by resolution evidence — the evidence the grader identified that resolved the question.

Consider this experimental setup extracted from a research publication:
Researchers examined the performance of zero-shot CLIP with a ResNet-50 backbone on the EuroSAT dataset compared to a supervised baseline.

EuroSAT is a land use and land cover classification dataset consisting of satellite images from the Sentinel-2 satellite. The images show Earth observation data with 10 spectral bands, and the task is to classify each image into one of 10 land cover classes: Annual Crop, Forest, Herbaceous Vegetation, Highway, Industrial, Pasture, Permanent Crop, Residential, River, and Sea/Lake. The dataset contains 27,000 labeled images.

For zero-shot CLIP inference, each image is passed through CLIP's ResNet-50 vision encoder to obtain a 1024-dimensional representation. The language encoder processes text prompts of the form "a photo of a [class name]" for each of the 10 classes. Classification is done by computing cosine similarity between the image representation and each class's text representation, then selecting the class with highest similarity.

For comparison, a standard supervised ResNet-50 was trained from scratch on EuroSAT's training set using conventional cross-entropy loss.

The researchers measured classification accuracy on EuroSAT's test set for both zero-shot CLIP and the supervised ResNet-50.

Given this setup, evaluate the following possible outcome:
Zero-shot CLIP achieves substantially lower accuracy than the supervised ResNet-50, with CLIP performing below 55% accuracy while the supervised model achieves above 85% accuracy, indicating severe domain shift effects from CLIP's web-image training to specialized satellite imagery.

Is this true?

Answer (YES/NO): YES